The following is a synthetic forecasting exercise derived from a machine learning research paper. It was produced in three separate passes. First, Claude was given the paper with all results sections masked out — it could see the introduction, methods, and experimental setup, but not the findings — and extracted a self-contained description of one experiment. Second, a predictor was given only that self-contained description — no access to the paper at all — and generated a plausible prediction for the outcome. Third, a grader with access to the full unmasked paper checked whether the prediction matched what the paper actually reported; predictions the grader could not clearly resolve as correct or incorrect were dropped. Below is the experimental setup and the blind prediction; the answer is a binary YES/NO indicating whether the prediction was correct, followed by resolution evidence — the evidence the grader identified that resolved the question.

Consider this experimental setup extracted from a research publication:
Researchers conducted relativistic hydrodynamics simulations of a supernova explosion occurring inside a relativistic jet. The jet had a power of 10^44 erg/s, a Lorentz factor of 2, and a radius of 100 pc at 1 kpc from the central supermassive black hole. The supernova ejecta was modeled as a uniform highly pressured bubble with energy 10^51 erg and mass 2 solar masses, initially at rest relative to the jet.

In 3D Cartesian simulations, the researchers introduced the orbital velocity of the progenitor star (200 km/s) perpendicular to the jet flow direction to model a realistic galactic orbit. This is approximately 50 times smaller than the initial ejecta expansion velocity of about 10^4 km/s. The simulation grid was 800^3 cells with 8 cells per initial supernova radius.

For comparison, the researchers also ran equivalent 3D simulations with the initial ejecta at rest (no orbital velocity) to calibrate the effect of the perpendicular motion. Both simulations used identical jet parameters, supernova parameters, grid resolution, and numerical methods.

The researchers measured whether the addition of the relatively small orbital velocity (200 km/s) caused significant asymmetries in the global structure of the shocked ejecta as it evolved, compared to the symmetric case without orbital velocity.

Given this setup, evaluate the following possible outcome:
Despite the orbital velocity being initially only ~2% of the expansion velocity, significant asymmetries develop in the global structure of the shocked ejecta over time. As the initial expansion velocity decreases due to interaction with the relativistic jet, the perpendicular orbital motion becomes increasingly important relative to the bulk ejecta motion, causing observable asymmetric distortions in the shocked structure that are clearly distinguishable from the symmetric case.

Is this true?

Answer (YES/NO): YES